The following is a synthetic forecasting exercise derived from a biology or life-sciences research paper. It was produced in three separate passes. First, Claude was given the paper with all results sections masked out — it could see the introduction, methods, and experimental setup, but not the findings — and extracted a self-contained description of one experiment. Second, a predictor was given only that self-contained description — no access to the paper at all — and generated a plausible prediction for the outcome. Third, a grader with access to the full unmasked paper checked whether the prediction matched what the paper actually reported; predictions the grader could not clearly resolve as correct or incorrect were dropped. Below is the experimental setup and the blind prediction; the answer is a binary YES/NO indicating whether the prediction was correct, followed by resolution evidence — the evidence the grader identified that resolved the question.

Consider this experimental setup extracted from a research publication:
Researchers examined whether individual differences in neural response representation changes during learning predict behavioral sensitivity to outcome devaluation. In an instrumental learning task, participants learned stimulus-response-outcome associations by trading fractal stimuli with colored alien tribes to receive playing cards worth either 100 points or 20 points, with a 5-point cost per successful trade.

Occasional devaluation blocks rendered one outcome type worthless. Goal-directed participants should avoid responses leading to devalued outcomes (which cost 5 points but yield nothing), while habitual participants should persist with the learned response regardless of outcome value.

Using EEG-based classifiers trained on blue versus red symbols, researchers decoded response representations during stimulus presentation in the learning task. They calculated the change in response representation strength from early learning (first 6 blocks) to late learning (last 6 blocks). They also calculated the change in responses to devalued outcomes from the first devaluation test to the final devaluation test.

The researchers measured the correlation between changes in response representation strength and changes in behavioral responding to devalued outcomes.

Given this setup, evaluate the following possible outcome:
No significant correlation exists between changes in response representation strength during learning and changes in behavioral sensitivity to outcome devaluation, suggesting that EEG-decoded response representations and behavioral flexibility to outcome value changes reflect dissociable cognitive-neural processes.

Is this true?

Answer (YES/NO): NO